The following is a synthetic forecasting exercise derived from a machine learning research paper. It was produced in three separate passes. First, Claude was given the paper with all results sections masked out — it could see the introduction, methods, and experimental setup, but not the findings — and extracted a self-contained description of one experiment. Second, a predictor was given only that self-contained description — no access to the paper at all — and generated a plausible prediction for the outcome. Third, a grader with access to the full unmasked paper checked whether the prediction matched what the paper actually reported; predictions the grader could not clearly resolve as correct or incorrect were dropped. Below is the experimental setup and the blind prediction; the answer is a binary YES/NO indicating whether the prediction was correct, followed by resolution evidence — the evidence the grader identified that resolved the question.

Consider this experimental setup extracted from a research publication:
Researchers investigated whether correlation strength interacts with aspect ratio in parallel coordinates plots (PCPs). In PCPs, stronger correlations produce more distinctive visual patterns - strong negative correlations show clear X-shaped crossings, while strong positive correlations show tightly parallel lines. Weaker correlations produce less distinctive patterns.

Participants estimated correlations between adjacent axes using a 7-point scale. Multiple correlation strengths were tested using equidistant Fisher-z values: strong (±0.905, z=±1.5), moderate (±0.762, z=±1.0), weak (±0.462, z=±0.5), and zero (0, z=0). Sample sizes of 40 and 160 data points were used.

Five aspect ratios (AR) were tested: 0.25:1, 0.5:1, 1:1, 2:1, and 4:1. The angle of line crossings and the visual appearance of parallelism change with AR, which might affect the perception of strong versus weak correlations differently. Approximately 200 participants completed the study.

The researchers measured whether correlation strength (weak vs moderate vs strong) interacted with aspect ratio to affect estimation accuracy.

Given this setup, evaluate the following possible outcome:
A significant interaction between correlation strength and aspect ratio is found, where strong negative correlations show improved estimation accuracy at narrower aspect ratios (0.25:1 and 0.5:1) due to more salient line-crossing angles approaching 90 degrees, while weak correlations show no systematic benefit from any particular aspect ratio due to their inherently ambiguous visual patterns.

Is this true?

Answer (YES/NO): NO